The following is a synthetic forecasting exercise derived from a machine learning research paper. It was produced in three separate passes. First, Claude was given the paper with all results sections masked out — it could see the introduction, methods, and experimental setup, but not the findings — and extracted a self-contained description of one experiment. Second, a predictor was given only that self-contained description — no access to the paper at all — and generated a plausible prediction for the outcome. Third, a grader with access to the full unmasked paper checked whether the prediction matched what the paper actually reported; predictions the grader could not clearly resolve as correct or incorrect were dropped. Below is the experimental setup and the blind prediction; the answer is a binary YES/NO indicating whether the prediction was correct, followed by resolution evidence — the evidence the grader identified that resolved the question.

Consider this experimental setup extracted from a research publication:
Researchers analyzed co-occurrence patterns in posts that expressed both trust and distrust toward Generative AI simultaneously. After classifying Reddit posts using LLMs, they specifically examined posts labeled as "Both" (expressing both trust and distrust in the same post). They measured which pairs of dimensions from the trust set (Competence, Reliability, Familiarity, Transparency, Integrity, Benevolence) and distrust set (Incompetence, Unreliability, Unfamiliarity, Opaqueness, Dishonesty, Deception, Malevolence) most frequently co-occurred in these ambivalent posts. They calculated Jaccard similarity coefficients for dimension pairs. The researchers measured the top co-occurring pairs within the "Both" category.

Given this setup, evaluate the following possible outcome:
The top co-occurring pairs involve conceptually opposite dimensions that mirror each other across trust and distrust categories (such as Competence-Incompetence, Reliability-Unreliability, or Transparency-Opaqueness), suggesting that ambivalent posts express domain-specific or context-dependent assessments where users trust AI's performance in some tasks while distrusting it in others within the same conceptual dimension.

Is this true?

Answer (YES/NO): NO